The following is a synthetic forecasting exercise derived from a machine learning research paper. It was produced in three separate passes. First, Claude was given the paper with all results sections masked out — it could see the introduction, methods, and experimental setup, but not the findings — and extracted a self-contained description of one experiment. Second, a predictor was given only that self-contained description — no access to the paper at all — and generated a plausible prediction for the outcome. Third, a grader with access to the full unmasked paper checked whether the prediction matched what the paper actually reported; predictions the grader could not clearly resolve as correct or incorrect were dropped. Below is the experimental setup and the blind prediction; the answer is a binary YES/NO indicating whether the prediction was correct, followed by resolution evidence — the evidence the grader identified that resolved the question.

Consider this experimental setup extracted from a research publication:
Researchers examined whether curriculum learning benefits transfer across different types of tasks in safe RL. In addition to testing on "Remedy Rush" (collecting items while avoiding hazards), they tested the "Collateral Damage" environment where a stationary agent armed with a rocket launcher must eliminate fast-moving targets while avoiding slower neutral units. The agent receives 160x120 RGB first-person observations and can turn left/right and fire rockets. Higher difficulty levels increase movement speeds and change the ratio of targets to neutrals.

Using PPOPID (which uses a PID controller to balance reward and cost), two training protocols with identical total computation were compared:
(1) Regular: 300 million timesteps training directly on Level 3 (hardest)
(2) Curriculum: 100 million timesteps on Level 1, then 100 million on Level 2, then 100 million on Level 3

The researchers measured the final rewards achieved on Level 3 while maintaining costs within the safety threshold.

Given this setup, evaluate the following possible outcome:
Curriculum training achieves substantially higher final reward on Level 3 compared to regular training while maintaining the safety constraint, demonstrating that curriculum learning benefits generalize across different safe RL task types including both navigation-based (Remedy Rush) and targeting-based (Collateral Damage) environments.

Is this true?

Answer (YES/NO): YES